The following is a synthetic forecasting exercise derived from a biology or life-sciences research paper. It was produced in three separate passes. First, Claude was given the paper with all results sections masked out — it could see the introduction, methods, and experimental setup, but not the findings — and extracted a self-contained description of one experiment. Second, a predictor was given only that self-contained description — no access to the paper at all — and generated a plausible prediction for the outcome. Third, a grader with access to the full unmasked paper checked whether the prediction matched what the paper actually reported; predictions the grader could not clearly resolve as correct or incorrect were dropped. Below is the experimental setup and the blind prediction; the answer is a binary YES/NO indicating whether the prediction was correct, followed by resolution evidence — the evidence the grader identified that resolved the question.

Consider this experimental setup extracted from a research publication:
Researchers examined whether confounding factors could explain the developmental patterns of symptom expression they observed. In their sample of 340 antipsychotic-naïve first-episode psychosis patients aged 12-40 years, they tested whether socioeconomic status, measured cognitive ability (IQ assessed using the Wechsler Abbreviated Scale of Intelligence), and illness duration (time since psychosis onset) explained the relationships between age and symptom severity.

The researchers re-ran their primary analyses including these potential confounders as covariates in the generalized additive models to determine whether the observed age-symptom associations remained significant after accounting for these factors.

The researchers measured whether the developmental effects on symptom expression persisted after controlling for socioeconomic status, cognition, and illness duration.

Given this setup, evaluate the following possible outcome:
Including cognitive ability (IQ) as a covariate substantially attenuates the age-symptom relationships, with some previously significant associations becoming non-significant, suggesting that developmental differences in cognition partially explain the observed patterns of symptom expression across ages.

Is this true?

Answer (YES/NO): NO